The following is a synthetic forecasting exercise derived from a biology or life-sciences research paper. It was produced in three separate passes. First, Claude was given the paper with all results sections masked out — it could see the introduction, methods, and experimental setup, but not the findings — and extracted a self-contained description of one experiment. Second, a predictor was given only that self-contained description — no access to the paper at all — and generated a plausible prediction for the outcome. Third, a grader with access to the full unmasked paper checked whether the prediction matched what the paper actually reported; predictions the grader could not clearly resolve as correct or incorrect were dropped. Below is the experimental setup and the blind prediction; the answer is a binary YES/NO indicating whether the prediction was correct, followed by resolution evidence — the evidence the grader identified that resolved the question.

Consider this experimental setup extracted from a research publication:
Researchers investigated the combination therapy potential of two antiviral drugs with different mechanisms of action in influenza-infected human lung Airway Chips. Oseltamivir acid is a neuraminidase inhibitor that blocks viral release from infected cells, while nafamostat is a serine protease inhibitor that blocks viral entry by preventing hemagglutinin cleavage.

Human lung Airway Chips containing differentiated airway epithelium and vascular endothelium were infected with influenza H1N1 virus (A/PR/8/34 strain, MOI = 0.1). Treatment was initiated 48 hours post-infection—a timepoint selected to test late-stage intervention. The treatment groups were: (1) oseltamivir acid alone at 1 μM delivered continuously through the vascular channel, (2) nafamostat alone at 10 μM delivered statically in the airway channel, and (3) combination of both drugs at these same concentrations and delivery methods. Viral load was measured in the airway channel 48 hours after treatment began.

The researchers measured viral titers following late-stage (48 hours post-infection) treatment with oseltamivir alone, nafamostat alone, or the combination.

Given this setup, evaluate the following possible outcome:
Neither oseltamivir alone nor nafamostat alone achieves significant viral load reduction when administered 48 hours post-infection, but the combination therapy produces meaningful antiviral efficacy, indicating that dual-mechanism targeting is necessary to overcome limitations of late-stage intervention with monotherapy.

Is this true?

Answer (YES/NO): NO